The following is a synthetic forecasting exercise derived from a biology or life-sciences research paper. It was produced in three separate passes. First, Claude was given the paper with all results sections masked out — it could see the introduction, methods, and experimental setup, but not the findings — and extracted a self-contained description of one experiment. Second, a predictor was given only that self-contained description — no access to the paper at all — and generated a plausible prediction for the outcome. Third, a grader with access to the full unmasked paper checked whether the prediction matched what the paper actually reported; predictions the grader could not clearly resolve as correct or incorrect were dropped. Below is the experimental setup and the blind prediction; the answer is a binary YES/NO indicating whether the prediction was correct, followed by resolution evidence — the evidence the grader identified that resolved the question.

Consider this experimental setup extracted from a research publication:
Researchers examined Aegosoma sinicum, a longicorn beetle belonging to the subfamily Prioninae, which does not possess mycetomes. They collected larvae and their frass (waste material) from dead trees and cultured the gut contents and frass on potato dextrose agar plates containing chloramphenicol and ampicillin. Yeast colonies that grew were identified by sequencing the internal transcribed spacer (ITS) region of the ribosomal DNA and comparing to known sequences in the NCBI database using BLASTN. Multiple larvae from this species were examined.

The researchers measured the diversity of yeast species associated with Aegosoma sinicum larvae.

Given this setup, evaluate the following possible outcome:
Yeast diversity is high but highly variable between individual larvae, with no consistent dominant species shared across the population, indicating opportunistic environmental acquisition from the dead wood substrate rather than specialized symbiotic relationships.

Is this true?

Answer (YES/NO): NO